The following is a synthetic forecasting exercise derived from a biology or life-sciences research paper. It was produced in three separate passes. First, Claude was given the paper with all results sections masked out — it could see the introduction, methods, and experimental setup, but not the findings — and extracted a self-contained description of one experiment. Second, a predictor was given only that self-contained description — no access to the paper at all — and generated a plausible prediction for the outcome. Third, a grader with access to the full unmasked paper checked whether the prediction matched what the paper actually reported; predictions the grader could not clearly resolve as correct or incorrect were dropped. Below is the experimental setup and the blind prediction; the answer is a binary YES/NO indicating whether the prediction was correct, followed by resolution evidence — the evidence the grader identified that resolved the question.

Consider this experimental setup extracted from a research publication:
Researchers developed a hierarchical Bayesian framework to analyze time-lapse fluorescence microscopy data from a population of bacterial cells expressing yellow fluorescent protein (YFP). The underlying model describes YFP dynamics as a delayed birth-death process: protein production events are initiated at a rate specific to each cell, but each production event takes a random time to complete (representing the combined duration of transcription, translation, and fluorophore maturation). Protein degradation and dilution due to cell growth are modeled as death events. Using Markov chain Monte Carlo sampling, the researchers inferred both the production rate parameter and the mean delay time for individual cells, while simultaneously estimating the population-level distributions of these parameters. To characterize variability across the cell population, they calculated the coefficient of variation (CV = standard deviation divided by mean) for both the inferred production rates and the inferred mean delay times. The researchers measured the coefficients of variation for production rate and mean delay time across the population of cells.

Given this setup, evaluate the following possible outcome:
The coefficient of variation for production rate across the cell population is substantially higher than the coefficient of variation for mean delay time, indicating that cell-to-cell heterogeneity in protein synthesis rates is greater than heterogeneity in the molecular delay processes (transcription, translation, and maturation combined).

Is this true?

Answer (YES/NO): YES